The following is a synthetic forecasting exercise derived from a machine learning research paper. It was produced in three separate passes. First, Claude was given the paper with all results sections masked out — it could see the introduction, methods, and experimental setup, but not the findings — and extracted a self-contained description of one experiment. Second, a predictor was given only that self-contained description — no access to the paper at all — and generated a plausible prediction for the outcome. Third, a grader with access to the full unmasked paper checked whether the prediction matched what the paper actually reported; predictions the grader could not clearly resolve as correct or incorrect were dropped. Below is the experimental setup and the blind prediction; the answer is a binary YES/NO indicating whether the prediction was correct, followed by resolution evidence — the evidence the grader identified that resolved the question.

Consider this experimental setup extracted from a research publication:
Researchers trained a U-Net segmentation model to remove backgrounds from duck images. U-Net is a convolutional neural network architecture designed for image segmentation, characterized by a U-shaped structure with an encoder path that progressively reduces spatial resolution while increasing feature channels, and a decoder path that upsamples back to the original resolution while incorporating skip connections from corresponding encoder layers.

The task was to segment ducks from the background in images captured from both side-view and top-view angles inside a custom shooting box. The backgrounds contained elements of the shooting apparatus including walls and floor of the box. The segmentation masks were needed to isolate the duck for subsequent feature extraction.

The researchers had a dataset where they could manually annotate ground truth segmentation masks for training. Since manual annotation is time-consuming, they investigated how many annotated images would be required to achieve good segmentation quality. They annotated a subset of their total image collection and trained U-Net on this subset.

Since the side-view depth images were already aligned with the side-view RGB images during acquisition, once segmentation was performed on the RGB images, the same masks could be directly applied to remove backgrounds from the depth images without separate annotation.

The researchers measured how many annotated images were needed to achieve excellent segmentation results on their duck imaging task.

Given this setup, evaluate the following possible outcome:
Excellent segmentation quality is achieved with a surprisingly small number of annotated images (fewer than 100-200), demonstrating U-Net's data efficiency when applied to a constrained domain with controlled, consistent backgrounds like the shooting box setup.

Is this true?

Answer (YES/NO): YES